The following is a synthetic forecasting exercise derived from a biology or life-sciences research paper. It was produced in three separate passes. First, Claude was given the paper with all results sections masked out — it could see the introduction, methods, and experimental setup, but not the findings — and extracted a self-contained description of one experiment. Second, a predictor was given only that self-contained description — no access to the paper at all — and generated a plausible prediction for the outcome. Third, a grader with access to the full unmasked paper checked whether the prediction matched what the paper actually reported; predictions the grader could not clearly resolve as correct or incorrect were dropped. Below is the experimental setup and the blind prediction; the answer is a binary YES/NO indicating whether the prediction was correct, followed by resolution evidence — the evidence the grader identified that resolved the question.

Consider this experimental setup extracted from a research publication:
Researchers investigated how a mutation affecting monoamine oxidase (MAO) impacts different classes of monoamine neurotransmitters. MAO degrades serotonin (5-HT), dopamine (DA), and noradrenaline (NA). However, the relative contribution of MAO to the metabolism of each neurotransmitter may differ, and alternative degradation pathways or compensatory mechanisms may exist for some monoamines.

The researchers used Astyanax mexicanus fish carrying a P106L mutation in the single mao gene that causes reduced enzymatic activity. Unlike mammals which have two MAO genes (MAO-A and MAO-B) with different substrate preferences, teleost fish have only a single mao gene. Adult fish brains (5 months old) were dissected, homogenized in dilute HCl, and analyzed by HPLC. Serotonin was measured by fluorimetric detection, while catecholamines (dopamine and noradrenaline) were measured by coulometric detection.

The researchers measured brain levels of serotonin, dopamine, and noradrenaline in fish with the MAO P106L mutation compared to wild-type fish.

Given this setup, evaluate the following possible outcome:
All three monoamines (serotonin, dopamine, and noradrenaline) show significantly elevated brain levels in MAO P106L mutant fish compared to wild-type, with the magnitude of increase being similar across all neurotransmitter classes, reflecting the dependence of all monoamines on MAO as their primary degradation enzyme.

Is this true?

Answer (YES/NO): NO